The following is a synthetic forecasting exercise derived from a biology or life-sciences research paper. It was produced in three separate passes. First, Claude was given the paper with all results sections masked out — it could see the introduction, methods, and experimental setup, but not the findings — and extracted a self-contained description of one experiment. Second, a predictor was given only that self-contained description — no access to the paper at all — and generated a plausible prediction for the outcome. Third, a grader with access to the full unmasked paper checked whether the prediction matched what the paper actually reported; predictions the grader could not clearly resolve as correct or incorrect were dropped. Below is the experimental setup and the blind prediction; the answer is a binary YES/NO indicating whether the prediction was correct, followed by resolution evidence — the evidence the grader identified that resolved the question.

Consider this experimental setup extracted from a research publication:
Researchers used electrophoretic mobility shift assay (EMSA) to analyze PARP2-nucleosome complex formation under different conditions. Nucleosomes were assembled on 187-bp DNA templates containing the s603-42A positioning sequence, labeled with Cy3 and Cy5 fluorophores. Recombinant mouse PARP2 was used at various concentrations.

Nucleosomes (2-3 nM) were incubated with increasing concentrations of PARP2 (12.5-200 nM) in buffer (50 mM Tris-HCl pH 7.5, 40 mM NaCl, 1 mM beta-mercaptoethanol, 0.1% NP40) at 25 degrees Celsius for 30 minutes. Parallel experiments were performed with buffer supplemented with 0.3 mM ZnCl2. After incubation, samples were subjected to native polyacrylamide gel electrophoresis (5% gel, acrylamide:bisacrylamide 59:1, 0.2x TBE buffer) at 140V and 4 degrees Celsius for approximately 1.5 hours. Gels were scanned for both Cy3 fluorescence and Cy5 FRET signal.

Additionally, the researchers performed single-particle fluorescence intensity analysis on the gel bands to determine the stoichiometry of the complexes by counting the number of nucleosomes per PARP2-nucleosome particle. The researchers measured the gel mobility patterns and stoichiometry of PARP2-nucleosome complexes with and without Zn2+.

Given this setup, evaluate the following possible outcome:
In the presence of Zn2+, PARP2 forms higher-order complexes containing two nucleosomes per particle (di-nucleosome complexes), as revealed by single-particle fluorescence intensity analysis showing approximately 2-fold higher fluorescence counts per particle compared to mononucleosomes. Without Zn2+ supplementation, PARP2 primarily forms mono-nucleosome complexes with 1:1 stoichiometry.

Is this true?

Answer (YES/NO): NO